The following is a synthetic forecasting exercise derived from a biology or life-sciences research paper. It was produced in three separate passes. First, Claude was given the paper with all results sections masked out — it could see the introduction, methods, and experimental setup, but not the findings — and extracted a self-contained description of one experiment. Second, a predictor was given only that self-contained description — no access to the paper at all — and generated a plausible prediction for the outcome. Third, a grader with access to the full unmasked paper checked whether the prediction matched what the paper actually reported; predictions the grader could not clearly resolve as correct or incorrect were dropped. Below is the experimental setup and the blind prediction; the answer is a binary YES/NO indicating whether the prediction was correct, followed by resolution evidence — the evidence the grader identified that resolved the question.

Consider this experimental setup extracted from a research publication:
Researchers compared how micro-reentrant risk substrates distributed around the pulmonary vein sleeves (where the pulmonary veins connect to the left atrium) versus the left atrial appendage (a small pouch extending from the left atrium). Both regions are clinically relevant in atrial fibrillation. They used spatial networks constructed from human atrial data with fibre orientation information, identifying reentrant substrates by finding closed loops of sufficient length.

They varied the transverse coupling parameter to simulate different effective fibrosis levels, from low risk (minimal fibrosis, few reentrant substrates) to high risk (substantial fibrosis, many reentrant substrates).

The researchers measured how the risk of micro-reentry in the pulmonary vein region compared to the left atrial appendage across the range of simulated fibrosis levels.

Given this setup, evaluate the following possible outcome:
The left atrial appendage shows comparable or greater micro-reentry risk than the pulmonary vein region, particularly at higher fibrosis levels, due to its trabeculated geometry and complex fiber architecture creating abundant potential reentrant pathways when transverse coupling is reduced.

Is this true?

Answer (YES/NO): NO